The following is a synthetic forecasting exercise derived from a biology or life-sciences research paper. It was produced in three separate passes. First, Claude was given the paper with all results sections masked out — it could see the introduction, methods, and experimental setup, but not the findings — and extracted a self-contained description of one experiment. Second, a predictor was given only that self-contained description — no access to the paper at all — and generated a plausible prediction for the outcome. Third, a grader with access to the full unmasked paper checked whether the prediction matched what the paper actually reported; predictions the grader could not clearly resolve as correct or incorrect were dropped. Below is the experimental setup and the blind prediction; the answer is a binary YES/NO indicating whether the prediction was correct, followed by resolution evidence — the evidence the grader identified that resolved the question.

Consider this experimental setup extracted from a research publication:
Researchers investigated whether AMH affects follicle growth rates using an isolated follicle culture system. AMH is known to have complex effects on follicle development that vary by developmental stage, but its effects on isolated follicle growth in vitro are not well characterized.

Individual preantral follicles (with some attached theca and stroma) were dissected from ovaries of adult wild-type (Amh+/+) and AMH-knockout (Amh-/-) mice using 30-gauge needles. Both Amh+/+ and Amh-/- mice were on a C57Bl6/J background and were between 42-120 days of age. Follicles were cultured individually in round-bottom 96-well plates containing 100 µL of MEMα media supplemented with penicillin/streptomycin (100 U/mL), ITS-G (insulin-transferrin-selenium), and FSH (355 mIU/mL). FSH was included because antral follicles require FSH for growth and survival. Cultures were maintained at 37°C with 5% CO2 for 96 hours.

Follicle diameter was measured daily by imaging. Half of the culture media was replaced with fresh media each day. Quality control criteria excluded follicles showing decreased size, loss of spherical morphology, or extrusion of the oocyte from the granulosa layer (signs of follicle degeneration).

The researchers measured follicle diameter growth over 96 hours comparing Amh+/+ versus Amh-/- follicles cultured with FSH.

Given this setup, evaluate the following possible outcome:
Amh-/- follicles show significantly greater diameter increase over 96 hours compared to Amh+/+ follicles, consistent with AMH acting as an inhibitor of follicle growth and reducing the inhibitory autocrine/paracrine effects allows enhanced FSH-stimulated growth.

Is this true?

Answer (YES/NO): NO